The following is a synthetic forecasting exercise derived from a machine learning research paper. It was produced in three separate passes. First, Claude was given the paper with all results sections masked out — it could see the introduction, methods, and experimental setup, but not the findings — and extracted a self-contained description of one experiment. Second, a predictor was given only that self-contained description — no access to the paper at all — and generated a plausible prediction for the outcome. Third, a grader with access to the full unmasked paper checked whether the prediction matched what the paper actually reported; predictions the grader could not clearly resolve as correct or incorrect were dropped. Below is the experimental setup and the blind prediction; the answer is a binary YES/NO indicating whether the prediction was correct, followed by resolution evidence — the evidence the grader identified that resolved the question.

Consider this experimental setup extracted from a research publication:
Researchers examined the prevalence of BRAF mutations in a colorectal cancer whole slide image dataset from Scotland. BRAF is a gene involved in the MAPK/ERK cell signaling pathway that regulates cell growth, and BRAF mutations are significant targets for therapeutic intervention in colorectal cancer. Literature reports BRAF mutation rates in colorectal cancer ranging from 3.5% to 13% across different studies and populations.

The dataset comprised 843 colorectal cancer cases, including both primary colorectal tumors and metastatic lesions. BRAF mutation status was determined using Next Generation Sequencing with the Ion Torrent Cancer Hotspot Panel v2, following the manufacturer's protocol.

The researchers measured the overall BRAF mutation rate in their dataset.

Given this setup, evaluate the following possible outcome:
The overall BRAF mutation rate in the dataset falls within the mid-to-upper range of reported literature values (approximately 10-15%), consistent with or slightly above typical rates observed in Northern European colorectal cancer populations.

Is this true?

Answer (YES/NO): YES